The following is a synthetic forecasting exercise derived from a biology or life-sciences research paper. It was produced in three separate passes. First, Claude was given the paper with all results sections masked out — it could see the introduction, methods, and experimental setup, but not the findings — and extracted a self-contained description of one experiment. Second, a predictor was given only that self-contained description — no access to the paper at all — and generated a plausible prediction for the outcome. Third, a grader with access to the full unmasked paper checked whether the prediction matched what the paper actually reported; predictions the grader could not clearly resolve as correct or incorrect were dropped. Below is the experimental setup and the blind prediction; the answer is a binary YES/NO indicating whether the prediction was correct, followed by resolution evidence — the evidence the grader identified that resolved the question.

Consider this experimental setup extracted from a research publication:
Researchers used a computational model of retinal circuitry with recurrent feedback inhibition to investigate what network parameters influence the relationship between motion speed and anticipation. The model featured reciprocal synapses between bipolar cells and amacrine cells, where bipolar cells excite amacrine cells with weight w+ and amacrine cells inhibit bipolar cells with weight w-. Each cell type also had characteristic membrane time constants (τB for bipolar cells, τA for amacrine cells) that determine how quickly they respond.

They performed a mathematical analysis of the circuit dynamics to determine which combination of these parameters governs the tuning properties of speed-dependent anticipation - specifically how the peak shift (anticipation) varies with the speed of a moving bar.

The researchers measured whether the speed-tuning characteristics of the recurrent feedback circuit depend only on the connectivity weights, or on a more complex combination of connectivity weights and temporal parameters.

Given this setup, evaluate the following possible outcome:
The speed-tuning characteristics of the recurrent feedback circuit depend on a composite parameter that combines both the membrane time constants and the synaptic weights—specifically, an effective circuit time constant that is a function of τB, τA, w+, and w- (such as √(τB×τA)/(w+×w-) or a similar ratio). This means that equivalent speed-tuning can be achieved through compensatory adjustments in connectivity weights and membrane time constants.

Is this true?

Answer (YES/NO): NO